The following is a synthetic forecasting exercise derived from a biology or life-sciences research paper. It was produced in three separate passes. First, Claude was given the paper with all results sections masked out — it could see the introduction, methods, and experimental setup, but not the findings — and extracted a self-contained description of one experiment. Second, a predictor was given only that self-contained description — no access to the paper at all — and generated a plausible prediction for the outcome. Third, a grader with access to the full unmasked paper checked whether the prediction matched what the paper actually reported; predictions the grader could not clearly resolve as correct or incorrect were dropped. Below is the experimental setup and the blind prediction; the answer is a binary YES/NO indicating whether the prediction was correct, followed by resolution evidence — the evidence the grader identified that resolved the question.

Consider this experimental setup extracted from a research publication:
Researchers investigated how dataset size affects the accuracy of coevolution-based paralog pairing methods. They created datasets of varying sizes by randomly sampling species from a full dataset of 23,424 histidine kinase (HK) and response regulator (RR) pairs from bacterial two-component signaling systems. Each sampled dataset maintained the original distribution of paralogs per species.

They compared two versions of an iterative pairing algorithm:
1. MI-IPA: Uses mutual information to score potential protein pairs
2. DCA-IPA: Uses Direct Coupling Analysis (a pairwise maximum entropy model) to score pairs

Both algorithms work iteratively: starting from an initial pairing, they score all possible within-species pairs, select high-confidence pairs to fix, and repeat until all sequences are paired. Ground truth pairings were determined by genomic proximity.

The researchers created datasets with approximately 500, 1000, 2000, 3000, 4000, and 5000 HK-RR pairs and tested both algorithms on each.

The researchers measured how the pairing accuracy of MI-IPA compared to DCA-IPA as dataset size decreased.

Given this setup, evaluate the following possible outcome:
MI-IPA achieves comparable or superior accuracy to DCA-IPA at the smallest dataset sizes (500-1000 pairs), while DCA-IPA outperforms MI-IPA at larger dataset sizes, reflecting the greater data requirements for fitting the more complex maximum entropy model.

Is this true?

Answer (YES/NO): NO